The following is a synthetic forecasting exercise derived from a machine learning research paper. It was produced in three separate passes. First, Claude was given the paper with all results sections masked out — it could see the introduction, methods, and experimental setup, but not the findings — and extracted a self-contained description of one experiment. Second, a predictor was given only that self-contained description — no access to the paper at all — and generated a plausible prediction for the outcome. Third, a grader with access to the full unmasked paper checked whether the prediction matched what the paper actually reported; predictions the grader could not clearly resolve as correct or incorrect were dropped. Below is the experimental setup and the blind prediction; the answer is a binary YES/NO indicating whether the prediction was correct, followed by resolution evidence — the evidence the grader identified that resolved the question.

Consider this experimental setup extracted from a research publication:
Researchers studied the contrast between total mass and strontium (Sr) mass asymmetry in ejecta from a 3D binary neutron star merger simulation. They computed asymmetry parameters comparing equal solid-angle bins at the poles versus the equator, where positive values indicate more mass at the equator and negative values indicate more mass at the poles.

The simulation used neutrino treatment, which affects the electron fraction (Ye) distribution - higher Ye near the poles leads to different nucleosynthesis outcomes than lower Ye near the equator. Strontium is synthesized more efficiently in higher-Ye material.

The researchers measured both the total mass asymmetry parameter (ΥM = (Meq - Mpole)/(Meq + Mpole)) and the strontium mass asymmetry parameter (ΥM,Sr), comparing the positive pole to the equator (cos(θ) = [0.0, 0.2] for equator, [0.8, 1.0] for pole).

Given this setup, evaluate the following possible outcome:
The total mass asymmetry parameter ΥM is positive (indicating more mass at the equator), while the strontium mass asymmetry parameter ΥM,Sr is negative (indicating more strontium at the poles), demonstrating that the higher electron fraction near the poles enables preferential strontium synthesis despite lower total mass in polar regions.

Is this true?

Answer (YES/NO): YES